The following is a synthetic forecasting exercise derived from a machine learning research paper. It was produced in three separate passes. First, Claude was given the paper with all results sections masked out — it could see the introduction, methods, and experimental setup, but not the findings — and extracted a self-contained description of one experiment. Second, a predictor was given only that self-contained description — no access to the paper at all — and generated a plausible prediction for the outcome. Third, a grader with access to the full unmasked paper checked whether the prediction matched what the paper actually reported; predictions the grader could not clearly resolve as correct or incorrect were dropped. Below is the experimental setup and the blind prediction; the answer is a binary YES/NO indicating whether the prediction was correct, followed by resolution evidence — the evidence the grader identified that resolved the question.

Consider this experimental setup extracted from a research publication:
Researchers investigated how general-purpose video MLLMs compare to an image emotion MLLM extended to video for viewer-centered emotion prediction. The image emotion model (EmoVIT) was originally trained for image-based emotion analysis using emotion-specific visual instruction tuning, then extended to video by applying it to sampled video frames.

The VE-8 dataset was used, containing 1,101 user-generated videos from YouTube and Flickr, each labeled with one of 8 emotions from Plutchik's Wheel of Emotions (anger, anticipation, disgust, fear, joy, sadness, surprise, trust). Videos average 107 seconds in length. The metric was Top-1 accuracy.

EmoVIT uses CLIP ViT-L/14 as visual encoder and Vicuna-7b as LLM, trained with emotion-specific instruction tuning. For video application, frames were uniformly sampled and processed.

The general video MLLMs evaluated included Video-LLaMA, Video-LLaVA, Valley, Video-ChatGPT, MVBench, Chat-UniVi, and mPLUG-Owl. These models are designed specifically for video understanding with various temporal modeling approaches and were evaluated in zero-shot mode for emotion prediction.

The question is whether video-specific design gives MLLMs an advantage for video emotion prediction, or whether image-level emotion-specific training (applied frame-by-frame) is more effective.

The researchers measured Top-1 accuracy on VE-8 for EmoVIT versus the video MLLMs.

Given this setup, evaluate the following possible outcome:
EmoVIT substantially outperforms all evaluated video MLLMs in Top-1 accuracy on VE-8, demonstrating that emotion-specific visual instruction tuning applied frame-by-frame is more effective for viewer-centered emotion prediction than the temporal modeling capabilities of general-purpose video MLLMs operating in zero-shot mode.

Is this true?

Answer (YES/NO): NO